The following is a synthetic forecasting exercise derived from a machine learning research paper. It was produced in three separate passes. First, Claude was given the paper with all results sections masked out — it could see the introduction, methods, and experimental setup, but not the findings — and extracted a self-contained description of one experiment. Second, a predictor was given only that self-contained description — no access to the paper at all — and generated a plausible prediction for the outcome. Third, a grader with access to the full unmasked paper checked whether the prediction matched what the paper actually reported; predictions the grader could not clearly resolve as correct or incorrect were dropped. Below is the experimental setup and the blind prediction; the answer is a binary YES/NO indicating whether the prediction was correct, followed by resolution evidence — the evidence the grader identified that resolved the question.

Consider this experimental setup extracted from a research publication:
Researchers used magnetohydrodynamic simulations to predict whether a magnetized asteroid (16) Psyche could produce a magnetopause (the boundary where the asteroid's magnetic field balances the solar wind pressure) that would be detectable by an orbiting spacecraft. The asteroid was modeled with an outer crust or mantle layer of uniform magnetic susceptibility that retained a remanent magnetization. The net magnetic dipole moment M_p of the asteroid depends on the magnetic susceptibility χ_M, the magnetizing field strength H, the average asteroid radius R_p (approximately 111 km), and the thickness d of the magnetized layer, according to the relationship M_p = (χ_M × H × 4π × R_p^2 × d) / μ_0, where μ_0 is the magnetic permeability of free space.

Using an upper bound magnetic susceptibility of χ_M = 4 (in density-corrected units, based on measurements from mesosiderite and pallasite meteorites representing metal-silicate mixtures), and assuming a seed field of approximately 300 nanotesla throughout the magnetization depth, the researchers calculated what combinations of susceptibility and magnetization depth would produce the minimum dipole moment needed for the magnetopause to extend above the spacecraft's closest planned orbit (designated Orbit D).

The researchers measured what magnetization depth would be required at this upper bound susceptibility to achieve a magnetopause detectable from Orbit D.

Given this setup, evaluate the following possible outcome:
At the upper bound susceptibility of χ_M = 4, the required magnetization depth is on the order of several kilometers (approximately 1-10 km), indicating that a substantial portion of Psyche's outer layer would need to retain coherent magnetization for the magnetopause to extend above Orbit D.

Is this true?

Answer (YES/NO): YES